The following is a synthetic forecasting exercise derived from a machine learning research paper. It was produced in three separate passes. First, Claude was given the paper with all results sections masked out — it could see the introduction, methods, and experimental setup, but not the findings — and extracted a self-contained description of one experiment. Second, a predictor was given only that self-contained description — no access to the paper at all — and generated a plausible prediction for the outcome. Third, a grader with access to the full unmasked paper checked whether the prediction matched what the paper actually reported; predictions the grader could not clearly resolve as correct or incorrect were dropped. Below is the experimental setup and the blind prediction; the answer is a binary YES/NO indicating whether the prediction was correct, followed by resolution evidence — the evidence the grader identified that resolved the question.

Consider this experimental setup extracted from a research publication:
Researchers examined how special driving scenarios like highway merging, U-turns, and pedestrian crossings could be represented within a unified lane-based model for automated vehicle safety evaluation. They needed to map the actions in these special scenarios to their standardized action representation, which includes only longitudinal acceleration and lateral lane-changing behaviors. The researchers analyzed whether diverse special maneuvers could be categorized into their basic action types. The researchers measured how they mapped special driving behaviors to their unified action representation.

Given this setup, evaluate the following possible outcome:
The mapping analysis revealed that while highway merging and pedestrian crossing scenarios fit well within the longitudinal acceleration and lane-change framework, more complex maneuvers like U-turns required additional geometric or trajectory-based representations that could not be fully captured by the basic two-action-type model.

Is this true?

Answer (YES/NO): NO